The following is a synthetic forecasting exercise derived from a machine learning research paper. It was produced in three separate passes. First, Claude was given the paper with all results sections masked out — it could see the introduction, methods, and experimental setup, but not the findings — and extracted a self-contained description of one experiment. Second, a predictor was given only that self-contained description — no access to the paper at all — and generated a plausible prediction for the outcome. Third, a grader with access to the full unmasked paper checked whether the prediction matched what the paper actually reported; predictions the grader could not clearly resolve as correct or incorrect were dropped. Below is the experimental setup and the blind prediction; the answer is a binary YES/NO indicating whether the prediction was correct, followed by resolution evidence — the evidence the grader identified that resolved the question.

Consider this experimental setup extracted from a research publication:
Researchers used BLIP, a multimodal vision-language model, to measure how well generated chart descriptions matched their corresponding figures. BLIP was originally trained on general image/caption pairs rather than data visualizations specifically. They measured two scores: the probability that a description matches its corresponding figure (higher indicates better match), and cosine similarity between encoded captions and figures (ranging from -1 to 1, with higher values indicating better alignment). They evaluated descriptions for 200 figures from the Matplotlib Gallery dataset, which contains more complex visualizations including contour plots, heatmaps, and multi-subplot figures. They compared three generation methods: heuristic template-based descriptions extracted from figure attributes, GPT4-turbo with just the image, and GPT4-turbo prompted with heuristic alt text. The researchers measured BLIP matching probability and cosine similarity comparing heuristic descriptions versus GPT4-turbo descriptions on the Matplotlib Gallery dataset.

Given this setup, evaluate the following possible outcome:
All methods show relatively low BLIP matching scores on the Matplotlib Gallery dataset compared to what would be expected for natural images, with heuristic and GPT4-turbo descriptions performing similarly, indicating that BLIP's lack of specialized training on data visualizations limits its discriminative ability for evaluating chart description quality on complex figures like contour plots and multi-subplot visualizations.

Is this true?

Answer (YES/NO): NO